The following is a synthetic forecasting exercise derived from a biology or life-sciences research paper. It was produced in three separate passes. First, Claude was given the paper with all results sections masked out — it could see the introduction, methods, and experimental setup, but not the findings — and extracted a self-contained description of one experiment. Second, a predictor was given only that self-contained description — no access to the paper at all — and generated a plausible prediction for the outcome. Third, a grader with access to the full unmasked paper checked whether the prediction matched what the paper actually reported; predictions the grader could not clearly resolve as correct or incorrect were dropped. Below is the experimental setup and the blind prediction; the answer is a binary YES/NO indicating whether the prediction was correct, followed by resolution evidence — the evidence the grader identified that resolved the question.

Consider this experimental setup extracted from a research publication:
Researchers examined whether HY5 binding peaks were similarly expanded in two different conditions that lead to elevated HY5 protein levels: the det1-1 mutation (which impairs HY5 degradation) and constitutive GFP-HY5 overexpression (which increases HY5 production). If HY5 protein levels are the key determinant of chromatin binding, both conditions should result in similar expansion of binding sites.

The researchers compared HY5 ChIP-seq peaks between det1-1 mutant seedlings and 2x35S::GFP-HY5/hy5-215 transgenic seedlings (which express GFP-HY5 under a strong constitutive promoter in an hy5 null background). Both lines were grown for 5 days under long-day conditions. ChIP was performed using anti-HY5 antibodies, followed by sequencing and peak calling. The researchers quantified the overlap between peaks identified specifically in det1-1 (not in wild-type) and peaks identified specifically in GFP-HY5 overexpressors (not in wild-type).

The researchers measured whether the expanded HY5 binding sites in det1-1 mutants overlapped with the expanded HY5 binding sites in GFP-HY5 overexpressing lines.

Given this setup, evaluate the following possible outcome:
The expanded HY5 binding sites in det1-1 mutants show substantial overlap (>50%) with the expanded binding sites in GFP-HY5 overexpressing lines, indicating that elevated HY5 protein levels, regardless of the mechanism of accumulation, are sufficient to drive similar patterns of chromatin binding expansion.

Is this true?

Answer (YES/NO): YES